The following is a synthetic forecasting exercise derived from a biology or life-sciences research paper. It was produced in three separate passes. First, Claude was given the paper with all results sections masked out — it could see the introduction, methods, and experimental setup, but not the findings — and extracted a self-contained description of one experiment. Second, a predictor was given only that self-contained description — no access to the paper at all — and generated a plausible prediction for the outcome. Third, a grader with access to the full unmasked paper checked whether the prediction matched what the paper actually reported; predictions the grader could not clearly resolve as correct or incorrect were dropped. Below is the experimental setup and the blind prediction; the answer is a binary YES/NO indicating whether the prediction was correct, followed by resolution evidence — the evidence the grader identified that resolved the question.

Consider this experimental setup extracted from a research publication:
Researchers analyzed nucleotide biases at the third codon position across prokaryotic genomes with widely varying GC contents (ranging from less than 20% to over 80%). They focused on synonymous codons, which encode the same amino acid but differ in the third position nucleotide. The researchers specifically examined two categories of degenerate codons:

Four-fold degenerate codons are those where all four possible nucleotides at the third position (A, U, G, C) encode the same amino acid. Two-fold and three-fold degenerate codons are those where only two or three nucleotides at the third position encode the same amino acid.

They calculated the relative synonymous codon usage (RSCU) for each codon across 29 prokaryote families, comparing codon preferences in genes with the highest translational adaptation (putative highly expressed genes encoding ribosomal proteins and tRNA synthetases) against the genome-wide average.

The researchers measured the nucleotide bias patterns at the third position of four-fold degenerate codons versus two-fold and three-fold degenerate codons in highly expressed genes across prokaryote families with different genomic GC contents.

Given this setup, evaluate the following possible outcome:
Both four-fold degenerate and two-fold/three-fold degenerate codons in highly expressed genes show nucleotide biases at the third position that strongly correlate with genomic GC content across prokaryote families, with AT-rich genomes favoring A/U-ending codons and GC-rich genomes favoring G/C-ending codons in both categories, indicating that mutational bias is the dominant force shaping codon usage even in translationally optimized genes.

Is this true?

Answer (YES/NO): NO